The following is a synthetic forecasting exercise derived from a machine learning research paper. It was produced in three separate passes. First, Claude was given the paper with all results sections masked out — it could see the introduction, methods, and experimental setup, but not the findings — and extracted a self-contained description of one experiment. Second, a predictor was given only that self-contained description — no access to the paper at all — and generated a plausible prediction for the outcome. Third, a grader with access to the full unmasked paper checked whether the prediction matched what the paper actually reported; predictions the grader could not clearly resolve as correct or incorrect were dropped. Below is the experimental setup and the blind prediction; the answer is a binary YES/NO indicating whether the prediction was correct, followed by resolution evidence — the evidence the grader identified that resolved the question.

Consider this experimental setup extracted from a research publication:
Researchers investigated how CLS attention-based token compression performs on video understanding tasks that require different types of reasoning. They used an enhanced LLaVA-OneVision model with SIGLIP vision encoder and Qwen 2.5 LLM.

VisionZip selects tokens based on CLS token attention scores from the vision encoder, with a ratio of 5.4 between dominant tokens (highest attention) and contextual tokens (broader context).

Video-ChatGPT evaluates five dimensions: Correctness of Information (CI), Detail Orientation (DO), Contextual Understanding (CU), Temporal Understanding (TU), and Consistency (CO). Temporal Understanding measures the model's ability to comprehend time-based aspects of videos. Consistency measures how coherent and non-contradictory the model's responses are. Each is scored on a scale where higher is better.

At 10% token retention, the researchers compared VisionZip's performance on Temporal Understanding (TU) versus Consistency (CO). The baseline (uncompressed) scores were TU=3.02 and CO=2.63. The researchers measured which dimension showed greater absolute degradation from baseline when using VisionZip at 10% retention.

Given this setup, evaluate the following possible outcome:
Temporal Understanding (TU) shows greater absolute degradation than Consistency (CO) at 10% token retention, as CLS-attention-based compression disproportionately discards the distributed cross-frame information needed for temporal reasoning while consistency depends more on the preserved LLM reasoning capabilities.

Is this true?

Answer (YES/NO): YES